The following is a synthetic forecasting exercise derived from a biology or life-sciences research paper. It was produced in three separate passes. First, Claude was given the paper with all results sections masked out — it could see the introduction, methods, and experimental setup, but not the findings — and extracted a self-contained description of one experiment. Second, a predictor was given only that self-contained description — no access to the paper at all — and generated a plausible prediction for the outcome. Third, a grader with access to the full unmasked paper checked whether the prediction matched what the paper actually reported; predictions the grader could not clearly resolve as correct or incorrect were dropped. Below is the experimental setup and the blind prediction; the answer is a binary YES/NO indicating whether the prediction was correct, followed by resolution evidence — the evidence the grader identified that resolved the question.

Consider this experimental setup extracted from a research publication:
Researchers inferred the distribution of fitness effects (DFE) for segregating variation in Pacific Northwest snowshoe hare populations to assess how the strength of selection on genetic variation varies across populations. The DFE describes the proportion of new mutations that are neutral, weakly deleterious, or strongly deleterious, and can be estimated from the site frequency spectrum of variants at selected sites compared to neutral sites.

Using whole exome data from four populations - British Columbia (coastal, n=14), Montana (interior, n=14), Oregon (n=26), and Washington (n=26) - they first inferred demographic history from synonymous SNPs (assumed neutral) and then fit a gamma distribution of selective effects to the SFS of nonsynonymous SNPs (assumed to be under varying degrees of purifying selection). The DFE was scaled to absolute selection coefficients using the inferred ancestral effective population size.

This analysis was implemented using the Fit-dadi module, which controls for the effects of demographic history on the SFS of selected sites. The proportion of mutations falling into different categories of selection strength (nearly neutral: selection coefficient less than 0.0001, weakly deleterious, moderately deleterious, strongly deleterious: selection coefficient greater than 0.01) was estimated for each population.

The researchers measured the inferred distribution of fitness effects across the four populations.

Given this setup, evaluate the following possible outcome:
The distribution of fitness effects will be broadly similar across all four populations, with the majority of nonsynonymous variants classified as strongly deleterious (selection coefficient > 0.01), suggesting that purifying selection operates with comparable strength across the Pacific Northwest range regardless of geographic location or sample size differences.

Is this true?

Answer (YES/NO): NO